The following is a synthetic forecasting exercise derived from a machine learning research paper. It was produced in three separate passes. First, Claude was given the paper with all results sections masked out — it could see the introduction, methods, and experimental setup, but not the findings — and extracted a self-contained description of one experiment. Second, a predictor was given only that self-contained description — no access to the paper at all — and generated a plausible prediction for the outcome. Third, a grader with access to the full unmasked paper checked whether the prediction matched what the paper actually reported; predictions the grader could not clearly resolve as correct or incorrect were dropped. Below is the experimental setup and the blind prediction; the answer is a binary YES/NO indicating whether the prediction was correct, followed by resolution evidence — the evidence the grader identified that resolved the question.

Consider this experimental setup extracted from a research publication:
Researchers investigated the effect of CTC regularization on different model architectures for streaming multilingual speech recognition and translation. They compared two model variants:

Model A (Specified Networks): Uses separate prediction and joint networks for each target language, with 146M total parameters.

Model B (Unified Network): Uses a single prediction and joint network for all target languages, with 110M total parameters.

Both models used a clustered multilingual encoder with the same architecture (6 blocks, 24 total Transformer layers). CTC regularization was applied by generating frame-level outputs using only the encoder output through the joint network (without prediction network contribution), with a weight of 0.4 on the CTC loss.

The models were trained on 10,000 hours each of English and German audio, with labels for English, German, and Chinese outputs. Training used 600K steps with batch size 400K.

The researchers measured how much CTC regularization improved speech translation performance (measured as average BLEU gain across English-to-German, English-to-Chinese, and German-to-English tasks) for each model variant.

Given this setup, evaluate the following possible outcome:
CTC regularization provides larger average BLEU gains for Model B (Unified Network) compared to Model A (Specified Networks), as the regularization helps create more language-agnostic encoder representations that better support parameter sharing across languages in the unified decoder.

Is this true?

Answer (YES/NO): YES